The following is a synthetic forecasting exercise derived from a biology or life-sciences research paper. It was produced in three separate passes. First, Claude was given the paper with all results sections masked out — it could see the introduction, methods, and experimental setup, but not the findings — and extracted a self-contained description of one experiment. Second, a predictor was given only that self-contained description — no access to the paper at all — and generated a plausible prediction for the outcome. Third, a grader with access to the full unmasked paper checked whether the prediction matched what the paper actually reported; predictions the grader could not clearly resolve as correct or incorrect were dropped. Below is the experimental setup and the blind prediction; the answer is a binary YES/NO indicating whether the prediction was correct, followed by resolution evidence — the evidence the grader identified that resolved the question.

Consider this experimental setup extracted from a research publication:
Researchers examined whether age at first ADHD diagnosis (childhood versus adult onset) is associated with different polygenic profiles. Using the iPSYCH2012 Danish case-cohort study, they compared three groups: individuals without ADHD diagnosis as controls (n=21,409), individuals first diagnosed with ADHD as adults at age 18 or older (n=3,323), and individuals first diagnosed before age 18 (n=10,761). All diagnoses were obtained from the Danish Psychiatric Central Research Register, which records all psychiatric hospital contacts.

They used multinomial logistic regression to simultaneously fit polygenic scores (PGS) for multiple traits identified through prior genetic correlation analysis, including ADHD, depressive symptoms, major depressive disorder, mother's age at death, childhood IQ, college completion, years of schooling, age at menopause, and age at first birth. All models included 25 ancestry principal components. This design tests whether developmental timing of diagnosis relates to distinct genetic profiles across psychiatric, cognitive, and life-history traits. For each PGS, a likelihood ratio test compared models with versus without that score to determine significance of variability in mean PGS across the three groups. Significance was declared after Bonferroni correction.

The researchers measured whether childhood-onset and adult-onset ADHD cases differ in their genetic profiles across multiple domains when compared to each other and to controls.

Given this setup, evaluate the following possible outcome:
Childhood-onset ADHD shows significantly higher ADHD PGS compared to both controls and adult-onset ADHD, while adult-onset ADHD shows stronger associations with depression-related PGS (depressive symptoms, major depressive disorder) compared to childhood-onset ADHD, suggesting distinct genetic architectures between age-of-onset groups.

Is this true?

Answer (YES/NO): YES